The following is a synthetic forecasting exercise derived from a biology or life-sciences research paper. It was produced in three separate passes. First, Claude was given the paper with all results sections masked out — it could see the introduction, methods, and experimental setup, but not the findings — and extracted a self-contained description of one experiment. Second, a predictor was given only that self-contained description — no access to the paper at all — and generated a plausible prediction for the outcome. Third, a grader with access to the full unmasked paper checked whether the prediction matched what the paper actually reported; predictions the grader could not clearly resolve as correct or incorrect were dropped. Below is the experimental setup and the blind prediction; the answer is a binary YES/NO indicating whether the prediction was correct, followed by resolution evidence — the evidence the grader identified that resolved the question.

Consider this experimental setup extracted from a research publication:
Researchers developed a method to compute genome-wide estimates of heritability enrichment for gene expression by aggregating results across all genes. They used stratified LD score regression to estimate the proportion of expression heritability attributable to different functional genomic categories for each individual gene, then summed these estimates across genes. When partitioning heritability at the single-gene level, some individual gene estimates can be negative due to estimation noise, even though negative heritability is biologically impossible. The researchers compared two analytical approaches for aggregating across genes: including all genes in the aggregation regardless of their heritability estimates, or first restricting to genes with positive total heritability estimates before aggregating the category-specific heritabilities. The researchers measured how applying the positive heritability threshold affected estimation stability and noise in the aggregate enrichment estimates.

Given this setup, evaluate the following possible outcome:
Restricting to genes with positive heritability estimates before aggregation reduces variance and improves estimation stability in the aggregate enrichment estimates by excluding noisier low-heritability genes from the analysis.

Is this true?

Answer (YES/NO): YES